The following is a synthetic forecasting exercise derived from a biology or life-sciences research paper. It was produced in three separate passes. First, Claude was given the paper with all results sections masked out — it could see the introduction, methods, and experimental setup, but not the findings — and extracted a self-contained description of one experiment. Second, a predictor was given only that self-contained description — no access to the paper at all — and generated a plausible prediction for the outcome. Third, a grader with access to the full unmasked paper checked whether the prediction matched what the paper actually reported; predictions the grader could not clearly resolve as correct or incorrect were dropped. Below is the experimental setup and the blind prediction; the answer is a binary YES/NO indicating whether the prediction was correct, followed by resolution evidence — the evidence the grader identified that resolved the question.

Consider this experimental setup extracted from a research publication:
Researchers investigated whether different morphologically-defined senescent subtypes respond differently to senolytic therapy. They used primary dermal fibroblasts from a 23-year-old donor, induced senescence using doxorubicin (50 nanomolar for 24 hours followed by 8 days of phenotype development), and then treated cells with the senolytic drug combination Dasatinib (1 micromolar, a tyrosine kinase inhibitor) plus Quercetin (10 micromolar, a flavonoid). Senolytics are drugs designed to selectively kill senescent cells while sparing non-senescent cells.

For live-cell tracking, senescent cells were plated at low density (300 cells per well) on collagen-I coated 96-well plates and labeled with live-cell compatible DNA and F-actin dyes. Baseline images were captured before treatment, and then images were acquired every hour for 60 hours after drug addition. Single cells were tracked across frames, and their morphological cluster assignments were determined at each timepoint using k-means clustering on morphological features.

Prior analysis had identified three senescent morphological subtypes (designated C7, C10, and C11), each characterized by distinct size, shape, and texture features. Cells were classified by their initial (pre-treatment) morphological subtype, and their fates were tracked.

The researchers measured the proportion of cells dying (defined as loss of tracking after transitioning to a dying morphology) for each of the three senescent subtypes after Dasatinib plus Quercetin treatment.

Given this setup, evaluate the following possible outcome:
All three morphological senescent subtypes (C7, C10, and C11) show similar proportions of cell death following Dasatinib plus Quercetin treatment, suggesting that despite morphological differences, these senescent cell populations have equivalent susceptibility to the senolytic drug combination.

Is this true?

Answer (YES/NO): NO